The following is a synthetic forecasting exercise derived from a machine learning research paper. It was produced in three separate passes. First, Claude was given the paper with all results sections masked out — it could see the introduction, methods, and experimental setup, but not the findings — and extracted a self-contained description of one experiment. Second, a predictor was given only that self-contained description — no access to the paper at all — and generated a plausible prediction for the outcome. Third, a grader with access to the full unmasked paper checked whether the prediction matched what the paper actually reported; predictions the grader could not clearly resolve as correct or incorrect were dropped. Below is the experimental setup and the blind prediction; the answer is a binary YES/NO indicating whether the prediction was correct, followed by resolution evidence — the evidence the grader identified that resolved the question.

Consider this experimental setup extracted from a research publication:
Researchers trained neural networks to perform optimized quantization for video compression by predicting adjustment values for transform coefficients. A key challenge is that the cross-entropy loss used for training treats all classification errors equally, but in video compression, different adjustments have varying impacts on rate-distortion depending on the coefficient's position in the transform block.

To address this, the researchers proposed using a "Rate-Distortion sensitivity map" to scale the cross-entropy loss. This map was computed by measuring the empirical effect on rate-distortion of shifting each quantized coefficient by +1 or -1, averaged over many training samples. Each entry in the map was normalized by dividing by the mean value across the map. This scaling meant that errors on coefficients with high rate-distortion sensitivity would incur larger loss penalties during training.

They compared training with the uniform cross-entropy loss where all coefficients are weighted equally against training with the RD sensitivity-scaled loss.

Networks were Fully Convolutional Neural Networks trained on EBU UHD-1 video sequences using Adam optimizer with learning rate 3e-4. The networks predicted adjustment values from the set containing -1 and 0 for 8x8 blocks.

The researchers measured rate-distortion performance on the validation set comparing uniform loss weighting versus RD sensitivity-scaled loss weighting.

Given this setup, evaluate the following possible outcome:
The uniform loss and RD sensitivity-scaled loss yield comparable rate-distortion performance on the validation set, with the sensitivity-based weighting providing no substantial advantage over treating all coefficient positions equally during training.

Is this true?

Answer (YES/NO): YES